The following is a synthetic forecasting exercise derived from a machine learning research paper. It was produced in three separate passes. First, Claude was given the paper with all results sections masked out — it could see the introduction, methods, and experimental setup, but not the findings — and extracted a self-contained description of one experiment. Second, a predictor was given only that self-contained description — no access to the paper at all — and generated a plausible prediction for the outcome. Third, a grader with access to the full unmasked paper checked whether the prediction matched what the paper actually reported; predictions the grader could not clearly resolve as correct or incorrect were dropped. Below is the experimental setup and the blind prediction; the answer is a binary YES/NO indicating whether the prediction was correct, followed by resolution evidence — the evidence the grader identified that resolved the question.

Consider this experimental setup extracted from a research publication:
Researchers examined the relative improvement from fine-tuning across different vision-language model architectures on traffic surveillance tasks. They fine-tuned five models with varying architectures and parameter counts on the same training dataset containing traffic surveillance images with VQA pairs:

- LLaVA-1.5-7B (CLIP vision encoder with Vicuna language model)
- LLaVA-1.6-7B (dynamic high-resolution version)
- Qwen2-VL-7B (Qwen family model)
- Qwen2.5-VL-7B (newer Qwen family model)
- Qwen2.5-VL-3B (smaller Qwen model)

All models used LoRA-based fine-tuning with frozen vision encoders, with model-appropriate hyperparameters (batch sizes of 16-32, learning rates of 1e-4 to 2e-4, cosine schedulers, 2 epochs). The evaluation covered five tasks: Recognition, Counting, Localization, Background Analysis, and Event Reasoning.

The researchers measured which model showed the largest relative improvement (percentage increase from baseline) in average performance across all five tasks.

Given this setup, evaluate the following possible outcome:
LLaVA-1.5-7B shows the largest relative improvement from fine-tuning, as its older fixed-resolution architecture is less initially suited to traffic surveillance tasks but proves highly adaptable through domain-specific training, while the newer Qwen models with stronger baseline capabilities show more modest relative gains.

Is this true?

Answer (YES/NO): YES